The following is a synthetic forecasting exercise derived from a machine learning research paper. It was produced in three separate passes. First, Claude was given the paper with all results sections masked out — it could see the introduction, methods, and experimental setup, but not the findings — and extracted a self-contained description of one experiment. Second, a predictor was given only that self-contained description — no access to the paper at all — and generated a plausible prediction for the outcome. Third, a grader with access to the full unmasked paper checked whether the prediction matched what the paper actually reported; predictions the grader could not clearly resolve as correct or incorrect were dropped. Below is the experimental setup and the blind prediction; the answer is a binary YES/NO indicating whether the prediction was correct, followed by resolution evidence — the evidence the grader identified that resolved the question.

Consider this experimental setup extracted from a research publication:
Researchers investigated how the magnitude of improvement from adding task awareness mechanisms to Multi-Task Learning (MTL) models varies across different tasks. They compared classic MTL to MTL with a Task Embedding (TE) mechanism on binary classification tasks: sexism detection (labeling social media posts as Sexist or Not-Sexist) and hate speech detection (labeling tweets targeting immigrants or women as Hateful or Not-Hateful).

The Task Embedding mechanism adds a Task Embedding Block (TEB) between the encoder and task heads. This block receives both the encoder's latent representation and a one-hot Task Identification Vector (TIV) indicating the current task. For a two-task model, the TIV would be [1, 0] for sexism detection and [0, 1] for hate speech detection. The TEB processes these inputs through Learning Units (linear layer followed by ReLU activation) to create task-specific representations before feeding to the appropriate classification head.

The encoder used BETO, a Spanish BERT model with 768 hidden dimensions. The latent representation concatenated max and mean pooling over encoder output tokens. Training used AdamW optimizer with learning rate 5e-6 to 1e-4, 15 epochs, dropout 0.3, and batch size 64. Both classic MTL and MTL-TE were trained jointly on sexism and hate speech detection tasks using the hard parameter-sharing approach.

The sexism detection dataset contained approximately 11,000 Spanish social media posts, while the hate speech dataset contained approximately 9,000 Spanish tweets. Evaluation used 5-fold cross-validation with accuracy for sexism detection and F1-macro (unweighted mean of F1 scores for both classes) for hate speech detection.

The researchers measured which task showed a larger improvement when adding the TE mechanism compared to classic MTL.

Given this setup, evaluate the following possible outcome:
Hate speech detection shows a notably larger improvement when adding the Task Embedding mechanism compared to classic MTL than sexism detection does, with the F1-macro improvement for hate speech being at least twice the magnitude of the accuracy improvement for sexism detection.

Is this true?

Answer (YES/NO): YES